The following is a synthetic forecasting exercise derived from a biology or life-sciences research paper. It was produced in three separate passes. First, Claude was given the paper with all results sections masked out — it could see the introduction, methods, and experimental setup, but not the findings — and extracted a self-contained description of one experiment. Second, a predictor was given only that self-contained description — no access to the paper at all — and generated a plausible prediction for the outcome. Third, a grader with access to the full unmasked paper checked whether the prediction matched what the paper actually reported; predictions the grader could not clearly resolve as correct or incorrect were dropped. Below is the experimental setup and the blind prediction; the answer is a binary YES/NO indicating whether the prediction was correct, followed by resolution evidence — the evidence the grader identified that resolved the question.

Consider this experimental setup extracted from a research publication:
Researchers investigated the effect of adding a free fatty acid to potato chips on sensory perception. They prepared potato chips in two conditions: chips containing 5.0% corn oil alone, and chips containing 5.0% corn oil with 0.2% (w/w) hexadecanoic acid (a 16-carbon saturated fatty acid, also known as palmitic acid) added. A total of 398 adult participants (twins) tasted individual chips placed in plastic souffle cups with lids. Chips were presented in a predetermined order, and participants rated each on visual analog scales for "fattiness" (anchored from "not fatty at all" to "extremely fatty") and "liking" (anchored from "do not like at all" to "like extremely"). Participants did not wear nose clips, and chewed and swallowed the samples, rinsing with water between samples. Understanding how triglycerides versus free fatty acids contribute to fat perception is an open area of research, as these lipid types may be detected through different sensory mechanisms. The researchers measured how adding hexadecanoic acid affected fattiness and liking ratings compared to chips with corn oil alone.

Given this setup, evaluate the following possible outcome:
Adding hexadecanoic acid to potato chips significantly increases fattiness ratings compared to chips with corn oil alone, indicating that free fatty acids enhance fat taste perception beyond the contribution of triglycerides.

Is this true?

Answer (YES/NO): YES